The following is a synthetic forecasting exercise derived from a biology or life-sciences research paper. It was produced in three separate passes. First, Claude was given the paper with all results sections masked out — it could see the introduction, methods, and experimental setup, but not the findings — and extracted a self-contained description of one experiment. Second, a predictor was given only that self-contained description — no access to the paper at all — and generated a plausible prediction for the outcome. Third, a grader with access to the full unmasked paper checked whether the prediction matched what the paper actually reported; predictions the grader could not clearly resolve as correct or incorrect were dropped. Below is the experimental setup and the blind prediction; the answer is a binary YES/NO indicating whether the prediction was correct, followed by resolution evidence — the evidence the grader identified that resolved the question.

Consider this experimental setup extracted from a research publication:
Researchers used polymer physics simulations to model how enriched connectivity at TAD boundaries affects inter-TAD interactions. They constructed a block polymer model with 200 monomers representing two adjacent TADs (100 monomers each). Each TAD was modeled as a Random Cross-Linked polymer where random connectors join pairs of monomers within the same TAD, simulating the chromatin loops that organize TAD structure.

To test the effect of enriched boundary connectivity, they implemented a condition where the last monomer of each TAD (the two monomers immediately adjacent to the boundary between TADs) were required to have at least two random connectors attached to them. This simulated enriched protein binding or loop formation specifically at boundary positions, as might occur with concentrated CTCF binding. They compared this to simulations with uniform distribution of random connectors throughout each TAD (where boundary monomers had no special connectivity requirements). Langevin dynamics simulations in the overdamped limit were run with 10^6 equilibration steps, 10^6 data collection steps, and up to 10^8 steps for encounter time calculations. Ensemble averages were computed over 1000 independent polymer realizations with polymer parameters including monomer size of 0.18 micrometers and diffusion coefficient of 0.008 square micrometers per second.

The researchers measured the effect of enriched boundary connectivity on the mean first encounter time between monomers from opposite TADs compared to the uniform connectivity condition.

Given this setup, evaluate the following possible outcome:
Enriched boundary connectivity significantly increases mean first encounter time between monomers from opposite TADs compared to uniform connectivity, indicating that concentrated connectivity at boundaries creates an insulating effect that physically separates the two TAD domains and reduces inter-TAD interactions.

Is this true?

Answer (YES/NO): NO